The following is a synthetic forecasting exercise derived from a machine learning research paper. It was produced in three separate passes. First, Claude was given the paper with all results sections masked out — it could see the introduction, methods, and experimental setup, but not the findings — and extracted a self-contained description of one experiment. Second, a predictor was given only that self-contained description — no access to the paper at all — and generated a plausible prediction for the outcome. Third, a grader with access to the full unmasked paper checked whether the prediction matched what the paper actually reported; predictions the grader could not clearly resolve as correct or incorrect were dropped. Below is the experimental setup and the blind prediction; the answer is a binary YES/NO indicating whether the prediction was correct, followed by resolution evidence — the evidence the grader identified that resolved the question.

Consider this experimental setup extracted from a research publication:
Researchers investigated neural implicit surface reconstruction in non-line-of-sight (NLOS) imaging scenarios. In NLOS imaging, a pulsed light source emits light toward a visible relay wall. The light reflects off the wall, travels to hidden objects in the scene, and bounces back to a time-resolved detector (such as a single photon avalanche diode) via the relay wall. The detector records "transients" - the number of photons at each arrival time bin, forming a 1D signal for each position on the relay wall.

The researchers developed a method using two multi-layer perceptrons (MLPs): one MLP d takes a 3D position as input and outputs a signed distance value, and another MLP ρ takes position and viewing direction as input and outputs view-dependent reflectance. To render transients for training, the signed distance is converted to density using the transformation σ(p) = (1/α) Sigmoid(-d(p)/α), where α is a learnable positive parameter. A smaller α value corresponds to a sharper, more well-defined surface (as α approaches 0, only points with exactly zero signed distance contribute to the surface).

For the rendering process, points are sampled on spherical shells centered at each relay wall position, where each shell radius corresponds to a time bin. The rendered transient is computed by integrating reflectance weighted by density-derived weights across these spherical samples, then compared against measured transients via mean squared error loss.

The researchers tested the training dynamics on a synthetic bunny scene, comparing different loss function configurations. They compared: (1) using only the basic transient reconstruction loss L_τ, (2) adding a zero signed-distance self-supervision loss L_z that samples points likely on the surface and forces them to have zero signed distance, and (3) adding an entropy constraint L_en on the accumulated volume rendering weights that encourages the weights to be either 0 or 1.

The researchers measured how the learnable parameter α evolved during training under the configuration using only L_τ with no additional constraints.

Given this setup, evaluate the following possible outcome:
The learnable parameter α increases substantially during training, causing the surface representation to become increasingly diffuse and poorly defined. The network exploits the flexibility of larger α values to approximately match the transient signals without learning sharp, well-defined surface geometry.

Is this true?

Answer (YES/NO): YES